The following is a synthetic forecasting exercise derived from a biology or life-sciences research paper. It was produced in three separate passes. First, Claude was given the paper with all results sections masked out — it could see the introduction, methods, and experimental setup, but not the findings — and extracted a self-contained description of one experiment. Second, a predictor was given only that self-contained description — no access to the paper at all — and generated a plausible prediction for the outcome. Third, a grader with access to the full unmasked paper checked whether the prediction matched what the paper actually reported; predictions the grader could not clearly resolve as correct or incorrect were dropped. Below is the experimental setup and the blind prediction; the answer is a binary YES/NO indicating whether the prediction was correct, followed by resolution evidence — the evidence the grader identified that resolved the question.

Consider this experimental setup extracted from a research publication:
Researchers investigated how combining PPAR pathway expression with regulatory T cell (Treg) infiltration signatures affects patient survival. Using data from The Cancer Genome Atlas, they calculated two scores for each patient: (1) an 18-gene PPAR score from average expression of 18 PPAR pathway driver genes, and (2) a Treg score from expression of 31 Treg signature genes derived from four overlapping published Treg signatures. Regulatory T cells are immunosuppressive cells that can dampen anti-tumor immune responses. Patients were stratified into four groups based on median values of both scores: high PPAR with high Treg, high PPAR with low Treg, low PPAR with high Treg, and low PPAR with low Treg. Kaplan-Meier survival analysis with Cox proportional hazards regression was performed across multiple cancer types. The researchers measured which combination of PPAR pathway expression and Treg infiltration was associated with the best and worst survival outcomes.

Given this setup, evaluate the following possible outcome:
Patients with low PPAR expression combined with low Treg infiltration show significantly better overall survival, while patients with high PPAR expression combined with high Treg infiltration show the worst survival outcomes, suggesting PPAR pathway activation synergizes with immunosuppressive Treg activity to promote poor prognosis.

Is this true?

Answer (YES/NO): YES